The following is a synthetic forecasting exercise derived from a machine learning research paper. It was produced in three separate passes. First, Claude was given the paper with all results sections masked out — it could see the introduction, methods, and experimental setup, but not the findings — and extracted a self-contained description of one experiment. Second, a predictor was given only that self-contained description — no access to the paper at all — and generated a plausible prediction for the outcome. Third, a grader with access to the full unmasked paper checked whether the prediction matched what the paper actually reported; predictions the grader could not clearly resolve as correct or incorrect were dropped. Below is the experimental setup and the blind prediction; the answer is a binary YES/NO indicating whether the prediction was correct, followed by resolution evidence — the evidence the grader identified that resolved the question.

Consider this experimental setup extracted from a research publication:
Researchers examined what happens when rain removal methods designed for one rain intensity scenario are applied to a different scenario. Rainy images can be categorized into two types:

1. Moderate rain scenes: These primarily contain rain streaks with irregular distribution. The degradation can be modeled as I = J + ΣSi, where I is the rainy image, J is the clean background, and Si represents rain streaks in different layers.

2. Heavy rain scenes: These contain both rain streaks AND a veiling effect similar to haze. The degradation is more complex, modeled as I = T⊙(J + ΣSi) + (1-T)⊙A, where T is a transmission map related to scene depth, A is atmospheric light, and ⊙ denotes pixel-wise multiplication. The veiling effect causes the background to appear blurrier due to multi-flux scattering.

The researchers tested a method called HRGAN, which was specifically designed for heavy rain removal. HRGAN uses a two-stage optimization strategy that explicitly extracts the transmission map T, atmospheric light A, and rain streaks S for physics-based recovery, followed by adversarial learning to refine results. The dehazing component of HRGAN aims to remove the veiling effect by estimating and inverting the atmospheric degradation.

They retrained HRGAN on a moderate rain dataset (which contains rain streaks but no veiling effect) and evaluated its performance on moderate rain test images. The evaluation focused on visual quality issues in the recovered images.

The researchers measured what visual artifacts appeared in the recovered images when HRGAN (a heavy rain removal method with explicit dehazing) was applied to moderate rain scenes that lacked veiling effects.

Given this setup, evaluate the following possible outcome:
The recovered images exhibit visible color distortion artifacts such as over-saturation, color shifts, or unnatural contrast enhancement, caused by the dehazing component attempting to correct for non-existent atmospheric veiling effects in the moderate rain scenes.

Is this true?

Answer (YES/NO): YES